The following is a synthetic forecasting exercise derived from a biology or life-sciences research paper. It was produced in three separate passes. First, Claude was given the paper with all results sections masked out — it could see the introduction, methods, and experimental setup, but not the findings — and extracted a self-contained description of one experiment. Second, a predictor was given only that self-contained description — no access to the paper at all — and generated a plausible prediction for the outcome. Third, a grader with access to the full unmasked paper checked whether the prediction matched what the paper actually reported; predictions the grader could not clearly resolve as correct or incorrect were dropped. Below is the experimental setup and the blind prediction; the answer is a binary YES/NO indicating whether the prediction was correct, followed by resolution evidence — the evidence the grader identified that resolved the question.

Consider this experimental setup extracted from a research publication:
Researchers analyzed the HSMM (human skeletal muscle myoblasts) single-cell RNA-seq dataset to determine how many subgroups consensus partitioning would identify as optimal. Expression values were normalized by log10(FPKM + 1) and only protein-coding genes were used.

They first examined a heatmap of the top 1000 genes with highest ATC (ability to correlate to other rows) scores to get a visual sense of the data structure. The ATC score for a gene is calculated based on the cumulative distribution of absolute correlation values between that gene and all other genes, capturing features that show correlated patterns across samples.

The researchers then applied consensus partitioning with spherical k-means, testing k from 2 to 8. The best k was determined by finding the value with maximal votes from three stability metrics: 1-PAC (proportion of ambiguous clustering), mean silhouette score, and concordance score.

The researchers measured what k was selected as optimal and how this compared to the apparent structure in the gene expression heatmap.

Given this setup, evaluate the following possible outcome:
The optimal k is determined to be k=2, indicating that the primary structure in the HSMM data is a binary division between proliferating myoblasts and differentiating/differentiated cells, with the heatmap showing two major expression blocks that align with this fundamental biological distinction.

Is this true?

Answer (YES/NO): NO